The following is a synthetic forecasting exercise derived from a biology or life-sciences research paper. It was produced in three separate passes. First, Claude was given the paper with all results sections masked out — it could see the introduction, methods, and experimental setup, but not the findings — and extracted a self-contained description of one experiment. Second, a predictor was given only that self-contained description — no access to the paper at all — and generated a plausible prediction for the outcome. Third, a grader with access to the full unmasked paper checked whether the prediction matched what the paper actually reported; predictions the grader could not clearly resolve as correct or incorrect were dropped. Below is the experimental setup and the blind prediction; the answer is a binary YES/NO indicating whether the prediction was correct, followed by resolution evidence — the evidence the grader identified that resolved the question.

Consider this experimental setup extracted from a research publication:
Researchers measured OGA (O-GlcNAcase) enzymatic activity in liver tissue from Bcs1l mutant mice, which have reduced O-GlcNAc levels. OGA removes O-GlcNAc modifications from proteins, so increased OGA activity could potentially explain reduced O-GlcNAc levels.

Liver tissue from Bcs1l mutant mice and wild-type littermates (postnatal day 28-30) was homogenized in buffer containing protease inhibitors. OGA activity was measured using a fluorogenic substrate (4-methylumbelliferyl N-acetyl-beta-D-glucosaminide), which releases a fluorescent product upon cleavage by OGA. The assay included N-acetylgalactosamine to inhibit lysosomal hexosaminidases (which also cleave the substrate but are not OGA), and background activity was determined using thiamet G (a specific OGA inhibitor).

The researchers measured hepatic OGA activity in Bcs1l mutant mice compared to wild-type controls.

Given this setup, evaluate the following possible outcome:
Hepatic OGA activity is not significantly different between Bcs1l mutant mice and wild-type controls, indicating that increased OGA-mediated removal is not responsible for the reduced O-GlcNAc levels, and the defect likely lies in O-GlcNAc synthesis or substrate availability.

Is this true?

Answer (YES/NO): NO